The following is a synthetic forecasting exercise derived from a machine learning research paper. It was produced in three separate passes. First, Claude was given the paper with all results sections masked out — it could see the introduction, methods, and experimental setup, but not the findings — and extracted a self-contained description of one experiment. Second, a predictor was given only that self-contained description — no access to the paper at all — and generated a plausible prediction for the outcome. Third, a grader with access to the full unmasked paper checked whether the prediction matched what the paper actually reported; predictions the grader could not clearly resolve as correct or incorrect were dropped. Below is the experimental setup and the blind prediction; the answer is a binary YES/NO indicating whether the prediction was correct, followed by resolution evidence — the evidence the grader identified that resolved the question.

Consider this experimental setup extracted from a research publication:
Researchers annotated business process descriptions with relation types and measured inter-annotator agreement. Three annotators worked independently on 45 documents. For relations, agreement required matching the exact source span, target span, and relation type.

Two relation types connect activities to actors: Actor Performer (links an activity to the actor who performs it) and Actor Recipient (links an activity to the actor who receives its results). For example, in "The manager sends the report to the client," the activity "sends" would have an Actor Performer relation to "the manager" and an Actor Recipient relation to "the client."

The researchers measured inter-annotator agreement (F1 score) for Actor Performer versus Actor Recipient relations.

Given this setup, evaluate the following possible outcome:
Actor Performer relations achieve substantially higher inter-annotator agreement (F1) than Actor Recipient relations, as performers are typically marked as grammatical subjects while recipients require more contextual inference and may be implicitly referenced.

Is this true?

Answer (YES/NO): NO